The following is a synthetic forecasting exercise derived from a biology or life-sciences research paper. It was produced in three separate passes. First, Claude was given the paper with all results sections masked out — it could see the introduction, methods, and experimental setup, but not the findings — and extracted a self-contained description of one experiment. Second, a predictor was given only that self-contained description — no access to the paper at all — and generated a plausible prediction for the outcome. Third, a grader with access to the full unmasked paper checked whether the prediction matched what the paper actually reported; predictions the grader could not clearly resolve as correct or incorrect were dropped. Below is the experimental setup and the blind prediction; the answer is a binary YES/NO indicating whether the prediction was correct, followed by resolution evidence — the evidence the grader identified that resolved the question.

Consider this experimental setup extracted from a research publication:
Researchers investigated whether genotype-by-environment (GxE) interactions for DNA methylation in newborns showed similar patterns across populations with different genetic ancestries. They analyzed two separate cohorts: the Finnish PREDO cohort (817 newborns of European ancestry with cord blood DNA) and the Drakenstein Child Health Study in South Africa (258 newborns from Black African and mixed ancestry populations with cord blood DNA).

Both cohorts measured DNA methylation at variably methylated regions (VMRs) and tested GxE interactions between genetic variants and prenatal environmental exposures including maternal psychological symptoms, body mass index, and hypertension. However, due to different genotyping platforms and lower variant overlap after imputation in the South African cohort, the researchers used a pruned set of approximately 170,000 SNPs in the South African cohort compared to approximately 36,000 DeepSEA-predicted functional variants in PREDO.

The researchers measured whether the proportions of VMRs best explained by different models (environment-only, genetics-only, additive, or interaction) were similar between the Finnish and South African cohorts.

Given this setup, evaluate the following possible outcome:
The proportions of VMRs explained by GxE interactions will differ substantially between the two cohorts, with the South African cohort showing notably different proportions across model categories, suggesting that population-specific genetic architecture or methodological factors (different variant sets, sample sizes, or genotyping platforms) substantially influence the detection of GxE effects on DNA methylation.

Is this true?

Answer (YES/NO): NO